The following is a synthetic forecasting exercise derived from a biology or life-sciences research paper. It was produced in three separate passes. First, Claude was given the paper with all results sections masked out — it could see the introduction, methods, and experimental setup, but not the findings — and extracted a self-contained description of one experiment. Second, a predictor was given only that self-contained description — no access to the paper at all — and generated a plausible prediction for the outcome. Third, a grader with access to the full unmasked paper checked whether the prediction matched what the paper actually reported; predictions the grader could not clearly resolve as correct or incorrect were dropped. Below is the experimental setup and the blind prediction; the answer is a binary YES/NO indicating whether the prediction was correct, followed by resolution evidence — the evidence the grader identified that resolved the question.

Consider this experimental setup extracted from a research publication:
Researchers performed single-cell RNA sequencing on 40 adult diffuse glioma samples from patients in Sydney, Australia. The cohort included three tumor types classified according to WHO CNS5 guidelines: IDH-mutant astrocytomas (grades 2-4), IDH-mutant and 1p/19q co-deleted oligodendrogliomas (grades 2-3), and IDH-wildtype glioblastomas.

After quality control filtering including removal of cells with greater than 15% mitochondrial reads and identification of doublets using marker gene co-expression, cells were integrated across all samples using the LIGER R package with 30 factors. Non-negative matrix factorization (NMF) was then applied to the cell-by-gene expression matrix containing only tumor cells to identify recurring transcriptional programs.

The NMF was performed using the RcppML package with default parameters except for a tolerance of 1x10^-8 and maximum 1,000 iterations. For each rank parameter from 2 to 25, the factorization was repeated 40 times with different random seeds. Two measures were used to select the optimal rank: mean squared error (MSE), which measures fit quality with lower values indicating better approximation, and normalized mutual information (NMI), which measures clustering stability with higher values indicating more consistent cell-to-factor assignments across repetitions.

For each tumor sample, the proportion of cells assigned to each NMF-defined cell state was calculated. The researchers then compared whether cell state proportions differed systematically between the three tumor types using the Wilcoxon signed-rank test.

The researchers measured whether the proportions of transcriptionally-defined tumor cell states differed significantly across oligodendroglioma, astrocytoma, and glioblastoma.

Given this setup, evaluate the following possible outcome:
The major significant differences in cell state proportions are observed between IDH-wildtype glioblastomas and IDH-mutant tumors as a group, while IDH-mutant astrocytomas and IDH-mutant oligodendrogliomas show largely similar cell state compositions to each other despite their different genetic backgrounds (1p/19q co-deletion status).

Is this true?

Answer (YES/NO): NO